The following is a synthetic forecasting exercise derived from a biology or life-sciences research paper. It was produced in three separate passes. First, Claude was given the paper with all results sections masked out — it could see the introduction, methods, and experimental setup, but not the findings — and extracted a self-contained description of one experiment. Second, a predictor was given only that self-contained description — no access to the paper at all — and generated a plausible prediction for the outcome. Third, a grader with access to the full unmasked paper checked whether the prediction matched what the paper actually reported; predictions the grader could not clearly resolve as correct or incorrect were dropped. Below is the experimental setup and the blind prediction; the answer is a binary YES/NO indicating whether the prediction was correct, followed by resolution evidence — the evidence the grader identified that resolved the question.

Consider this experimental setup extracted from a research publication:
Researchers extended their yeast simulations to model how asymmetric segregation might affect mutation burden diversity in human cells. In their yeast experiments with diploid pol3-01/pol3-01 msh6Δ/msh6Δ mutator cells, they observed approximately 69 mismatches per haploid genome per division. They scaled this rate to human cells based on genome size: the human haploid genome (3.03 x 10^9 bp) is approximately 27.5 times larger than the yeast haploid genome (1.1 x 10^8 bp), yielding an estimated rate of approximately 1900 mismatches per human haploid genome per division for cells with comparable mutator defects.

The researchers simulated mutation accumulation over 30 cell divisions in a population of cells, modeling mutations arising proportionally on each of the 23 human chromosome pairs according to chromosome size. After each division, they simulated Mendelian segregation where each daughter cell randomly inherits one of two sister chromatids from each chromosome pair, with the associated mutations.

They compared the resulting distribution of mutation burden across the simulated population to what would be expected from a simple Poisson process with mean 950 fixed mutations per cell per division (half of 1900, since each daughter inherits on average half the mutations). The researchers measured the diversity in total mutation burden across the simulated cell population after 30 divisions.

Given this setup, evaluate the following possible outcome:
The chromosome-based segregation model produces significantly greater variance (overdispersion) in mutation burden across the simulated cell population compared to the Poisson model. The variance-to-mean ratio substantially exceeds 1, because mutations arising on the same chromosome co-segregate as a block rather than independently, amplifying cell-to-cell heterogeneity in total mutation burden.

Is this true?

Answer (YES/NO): YES